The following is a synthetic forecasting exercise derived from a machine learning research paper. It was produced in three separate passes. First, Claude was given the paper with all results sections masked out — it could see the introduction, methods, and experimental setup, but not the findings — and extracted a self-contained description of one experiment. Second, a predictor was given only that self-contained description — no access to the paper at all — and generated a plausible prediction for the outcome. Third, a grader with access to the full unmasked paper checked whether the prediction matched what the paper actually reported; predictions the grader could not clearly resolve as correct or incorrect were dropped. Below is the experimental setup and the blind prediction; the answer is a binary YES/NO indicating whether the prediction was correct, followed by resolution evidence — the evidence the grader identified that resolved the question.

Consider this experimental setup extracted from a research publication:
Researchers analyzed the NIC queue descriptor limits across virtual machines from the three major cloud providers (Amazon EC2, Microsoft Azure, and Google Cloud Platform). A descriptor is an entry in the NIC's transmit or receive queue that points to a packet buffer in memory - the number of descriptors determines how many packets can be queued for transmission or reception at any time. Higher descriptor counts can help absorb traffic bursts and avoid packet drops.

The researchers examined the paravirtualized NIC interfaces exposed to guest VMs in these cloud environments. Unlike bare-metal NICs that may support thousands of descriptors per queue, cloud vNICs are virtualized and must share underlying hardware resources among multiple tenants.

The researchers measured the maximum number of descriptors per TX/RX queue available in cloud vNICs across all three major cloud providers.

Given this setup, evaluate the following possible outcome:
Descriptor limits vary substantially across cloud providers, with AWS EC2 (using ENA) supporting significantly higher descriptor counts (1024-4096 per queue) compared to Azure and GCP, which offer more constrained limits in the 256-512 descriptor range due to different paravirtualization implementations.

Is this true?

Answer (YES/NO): NO